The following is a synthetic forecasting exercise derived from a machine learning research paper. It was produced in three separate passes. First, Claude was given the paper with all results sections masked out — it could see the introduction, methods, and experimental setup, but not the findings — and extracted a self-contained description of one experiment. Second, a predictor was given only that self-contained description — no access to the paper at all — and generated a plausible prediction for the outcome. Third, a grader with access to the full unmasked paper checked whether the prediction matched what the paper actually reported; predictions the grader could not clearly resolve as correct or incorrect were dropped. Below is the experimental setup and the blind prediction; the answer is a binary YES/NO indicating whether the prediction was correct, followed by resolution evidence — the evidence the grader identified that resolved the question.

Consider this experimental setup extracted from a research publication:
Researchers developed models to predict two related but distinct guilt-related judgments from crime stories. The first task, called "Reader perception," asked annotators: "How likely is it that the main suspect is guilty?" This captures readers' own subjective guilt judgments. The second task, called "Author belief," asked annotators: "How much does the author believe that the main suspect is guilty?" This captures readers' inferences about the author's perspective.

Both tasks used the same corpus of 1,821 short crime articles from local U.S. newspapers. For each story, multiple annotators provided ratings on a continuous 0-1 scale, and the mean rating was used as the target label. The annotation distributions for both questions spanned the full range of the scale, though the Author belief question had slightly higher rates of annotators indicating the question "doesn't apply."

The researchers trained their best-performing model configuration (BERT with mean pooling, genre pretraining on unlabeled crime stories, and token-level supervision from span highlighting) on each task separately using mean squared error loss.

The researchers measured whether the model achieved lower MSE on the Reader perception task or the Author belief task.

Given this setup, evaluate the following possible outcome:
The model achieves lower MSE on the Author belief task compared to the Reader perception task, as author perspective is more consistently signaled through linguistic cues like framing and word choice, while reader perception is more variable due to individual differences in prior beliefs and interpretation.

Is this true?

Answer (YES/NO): NO